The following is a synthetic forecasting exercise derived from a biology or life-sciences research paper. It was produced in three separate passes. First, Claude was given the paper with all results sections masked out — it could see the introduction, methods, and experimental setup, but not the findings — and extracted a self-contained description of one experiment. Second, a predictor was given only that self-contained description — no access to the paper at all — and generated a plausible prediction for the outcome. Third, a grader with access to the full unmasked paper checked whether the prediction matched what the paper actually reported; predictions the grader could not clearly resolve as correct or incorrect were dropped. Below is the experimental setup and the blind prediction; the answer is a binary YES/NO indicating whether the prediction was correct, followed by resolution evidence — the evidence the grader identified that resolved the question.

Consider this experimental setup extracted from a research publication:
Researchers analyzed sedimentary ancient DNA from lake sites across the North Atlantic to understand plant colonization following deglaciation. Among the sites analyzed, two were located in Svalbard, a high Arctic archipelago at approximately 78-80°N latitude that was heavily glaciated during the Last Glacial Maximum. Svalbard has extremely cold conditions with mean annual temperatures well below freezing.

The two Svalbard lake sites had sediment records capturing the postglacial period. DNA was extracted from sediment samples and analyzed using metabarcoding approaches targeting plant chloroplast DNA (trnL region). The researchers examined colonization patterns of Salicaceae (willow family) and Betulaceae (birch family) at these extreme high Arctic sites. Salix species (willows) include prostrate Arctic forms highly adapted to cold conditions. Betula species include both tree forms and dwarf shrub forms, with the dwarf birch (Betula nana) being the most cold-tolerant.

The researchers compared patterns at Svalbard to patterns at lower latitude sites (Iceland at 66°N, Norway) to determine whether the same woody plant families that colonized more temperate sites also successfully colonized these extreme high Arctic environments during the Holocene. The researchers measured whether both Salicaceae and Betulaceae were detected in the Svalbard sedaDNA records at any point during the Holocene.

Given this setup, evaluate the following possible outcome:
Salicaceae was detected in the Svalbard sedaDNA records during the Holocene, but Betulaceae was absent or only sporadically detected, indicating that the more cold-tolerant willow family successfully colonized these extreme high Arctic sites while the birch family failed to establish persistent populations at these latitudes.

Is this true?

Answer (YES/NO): NO